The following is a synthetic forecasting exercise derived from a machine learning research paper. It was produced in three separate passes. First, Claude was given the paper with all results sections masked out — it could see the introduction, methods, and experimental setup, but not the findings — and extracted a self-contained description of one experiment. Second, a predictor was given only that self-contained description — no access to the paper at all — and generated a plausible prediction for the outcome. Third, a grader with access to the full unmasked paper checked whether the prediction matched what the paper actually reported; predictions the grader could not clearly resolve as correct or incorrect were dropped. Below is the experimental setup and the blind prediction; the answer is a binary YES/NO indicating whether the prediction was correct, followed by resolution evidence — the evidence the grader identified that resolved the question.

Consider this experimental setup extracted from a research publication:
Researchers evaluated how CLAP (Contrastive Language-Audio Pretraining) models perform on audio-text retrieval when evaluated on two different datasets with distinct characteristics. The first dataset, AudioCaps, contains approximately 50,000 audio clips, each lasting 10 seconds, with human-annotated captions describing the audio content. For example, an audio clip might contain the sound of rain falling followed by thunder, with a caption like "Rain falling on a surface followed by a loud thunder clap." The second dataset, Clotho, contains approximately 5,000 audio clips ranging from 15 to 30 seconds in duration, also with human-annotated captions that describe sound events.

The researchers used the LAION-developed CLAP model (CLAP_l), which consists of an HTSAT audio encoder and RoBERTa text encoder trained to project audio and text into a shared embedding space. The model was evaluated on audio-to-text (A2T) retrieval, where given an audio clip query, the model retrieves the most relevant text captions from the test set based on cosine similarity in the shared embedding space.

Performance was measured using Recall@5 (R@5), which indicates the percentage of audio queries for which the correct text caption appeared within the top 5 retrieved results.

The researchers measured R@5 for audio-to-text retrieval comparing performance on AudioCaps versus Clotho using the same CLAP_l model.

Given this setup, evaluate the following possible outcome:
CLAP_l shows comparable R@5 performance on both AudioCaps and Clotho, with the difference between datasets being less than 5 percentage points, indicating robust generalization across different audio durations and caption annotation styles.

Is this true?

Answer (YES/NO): NO